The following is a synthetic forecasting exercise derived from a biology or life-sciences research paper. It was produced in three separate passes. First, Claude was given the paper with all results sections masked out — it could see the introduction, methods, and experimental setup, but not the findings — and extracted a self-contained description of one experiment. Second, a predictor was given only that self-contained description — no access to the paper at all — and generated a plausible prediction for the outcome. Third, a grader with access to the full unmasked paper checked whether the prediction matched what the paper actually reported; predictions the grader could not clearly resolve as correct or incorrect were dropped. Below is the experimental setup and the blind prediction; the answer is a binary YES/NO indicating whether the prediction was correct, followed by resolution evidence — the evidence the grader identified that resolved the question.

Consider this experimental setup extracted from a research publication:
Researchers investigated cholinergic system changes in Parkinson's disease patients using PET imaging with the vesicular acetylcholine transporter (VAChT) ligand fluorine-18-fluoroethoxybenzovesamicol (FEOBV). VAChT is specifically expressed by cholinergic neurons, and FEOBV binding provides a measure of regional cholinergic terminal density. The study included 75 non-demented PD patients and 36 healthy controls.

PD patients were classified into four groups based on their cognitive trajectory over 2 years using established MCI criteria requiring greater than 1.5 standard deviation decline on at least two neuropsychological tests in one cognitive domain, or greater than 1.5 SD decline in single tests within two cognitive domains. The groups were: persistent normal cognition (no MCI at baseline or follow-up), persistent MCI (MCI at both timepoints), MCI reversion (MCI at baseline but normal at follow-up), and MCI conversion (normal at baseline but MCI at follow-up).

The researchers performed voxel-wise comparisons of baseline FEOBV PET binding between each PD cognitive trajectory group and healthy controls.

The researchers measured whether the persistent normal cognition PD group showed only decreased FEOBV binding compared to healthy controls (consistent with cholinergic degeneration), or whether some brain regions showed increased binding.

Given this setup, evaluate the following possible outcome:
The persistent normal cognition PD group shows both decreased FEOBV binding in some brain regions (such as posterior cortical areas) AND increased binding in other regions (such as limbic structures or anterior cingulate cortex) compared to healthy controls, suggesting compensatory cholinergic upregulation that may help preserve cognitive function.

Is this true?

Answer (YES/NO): YES